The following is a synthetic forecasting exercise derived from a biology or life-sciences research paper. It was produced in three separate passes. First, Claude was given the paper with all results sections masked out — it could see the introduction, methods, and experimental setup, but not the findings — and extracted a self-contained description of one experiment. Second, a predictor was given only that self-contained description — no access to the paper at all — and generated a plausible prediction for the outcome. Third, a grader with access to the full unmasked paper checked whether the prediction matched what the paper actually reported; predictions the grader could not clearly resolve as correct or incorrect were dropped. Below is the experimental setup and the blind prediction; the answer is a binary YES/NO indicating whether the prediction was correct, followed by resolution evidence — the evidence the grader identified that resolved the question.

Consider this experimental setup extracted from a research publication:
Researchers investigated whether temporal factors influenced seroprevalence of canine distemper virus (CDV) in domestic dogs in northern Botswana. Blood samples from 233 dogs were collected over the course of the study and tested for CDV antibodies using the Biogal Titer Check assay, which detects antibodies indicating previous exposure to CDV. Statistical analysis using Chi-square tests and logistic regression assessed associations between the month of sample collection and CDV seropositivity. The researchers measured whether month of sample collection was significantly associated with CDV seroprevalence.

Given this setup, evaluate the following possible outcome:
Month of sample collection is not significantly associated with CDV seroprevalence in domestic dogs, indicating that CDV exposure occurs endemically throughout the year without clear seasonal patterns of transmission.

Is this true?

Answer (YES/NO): NO